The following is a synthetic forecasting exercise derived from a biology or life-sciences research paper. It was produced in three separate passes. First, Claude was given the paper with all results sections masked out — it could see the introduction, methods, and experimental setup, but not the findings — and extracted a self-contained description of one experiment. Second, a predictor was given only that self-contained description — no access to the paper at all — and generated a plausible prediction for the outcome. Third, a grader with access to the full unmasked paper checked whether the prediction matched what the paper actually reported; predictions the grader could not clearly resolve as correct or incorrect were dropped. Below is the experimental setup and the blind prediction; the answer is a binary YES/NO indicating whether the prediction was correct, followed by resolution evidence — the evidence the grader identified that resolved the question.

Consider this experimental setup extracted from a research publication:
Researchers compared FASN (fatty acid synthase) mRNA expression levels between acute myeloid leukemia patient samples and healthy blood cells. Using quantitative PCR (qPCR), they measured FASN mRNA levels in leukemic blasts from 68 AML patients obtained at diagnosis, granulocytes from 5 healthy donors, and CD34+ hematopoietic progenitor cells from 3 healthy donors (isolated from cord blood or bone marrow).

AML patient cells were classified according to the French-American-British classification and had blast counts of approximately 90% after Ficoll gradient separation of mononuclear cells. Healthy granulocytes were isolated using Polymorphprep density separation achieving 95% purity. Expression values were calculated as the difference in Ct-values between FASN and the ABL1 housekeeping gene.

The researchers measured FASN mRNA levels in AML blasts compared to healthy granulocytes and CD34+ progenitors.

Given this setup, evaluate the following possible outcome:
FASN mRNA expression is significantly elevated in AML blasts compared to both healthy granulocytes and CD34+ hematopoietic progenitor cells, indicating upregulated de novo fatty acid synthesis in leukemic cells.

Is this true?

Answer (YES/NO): YES